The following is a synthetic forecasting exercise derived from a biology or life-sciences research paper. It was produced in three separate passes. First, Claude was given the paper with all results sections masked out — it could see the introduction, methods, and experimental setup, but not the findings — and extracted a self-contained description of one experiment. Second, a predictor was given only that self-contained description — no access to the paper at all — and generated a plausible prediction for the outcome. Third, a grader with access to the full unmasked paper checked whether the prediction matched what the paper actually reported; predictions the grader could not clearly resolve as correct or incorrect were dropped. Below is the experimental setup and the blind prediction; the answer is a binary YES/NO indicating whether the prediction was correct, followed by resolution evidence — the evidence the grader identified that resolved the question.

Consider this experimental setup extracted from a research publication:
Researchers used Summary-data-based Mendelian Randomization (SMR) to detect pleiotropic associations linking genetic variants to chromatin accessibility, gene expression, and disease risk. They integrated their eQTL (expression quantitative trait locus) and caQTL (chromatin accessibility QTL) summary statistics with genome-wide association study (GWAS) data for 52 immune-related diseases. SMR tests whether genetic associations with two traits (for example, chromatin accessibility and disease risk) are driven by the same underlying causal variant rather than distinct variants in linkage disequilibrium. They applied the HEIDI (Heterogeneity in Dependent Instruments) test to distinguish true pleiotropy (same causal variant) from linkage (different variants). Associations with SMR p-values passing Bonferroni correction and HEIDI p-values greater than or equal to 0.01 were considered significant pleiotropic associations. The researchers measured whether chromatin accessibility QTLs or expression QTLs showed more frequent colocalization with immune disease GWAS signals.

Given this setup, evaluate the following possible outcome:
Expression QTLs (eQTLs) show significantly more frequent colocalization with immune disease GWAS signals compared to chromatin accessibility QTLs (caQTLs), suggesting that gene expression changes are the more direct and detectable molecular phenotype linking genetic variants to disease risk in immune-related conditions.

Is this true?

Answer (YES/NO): NO